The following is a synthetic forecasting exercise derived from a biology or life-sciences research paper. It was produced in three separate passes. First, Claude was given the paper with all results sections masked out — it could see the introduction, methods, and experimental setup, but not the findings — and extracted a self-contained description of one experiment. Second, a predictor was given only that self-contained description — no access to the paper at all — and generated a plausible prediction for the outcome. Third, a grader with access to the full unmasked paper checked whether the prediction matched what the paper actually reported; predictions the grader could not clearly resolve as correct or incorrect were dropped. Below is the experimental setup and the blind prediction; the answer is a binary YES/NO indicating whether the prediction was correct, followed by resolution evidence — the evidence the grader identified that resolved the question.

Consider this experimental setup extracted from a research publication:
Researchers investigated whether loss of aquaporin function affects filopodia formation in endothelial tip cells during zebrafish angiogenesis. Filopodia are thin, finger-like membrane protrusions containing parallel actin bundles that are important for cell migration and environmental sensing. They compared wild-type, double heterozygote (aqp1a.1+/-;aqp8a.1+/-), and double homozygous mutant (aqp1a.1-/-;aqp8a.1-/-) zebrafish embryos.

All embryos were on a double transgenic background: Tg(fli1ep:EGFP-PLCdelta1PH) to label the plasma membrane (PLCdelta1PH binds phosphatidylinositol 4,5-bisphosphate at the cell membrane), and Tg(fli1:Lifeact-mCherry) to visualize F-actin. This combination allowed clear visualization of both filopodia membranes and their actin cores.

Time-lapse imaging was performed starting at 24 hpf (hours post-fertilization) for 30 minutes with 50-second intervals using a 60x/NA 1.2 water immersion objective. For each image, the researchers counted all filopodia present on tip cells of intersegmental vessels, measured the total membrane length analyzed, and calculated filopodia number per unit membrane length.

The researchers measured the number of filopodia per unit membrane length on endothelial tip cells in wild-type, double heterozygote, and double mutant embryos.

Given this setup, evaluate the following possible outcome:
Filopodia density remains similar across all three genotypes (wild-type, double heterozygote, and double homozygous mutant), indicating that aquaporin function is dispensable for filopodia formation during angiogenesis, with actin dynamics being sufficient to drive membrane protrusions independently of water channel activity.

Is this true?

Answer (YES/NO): NO